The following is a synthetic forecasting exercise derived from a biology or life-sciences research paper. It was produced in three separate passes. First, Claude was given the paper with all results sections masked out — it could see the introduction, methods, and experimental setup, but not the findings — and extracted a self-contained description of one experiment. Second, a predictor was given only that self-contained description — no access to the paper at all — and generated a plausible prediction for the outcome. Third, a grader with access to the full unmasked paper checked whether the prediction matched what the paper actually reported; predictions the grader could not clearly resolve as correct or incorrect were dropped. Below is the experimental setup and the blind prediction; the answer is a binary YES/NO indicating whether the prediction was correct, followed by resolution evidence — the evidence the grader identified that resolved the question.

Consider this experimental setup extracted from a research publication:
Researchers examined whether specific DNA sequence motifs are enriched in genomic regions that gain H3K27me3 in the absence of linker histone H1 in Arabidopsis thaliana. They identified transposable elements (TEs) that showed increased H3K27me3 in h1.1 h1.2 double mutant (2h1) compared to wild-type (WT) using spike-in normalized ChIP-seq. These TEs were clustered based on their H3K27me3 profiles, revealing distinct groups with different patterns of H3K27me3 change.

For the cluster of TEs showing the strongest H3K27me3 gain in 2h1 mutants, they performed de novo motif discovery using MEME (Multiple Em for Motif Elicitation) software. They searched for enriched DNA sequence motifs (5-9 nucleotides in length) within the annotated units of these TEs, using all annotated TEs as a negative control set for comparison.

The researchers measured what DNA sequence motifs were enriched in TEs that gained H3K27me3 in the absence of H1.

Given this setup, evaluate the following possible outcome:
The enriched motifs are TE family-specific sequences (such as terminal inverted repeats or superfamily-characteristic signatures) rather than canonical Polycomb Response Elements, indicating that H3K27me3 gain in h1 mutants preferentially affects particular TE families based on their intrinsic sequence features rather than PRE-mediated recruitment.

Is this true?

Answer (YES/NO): NO